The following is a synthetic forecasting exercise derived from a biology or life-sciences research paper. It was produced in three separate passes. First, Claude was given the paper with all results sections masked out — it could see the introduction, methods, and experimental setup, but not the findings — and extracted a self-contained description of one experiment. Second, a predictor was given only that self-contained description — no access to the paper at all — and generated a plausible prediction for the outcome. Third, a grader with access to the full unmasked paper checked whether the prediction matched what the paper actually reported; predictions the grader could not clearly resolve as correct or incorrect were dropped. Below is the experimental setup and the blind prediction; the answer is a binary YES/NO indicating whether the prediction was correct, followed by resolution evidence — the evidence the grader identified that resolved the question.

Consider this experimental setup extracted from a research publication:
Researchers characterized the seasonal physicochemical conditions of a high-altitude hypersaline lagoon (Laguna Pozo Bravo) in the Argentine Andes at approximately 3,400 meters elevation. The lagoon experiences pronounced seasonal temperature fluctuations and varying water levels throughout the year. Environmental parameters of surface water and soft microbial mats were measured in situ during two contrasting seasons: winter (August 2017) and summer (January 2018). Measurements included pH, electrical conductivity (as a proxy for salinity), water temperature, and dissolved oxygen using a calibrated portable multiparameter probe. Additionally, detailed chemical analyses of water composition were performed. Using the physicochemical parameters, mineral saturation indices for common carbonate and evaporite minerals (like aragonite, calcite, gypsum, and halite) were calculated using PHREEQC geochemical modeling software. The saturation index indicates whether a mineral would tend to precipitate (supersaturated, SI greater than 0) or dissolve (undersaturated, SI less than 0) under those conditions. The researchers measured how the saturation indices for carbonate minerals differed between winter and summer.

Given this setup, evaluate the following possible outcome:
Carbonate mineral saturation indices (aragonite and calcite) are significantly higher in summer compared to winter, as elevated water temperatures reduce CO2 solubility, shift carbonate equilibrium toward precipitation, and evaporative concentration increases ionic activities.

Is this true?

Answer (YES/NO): YES